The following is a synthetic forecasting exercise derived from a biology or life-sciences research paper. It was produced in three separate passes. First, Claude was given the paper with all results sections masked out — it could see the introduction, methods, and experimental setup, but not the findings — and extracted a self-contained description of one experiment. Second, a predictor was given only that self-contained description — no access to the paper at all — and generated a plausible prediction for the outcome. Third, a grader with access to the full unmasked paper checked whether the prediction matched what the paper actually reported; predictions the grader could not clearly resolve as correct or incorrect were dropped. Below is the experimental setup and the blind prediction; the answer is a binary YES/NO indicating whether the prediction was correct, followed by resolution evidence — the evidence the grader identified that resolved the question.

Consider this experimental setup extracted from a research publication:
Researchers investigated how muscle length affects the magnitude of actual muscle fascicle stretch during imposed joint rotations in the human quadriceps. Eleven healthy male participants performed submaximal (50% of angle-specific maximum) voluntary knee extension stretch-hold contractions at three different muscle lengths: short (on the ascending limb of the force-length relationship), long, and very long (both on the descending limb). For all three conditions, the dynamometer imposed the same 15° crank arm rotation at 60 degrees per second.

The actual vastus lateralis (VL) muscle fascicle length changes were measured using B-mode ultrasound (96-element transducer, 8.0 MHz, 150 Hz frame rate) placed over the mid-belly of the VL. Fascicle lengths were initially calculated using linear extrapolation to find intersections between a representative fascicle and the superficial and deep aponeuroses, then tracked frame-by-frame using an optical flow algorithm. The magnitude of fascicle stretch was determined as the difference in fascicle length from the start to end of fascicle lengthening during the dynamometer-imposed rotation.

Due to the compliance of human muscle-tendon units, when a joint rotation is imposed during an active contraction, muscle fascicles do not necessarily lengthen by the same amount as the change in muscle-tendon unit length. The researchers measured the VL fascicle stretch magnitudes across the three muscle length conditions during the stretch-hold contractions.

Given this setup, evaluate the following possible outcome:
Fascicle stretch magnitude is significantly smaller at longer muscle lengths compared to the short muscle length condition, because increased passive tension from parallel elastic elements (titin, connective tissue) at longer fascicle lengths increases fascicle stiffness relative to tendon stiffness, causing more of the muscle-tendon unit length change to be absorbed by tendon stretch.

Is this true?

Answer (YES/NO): NO